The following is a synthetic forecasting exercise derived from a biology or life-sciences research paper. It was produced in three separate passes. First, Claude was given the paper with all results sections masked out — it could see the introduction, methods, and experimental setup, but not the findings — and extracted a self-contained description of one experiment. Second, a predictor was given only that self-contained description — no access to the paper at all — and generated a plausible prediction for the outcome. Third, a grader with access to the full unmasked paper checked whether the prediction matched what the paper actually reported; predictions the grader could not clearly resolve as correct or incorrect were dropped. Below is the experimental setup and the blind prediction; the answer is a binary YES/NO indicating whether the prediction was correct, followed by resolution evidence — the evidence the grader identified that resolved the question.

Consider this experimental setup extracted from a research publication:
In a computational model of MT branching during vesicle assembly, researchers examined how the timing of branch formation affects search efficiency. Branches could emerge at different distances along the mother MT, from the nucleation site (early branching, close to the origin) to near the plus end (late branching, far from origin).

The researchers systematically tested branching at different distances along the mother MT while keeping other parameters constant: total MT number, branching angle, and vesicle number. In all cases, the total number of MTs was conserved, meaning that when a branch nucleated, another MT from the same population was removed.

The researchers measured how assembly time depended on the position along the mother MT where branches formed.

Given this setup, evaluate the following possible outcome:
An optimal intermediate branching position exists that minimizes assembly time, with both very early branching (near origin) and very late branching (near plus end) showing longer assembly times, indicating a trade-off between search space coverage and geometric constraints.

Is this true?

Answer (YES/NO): YES